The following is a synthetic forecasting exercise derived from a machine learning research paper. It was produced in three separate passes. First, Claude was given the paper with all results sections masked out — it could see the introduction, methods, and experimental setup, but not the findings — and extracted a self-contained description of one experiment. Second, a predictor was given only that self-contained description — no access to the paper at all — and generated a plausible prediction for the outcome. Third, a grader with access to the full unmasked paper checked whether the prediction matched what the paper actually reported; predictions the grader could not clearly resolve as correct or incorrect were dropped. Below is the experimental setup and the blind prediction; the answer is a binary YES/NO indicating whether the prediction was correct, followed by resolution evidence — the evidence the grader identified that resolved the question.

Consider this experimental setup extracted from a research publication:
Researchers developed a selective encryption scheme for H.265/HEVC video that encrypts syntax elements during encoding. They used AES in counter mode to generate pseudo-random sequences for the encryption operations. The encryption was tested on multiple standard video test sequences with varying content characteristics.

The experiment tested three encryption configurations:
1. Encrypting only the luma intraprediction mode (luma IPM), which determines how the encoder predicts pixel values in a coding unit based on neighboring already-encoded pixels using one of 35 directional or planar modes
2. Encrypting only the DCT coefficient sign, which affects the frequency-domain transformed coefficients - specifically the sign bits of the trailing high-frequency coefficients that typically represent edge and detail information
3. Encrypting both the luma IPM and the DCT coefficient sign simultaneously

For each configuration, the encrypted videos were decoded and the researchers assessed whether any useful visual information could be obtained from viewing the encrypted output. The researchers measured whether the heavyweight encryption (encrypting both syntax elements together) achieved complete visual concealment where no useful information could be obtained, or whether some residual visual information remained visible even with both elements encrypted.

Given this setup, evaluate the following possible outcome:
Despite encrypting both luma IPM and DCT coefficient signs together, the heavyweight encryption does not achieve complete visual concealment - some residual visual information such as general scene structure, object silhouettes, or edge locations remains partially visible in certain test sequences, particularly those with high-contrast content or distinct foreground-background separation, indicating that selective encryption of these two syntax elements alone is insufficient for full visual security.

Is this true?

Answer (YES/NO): NO